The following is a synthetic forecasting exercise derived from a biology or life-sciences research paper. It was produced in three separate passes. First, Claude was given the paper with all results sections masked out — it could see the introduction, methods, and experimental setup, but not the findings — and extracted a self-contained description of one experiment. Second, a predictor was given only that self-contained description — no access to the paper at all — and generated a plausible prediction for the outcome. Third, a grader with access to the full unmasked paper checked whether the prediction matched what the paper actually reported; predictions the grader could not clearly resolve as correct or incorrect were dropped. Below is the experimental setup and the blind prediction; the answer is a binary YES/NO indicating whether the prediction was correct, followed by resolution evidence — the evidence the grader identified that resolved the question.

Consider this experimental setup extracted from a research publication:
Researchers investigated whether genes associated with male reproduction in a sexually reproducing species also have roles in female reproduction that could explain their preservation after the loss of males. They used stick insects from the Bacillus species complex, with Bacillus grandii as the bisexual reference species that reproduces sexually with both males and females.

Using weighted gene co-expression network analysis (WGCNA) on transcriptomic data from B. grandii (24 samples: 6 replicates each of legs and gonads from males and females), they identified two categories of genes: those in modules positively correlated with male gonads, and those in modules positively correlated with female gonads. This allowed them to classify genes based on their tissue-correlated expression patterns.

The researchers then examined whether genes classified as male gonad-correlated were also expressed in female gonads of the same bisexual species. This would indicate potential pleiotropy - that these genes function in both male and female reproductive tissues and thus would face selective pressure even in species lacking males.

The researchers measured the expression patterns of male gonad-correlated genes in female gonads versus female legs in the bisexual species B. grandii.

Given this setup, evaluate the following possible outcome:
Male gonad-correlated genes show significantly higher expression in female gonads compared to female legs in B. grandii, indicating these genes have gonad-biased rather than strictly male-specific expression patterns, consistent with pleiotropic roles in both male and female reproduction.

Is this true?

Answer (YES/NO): YES